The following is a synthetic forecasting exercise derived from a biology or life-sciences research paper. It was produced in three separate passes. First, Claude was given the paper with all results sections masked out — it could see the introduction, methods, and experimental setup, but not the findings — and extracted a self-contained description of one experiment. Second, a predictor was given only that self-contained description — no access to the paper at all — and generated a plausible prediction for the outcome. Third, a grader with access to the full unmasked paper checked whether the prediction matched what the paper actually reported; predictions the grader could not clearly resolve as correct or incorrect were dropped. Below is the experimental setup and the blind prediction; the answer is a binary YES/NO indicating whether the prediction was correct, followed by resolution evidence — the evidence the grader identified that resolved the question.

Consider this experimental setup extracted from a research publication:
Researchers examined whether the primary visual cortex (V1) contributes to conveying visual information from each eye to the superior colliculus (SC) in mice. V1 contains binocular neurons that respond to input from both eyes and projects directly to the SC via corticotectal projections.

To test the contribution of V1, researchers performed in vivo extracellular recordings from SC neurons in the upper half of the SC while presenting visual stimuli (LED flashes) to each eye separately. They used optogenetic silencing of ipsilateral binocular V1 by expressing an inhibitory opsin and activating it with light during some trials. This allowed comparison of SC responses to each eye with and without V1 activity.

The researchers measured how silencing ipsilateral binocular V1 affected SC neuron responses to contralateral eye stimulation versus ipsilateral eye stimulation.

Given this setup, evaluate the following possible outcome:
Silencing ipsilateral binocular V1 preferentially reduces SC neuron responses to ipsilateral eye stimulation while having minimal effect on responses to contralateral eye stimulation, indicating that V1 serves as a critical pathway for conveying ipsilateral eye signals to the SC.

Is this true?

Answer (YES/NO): YES